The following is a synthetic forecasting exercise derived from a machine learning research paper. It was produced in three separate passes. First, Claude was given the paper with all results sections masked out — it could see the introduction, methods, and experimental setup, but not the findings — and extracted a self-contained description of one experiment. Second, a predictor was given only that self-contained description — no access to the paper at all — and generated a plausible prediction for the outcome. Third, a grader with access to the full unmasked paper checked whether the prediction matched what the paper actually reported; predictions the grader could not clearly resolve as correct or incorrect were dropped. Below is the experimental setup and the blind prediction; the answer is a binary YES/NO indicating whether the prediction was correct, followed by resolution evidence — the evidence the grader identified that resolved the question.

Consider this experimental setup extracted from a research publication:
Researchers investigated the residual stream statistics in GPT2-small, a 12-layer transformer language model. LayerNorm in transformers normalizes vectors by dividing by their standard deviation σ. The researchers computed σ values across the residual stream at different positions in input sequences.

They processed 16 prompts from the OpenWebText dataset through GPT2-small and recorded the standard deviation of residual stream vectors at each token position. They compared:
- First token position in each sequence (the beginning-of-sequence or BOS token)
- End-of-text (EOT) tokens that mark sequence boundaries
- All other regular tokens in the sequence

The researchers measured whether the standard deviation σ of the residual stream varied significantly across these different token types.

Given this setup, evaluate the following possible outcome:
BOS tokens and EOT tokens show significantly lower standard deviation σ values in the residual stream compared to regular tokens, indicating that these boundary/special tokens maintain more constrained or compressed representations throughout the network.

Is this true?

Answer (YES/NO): NO